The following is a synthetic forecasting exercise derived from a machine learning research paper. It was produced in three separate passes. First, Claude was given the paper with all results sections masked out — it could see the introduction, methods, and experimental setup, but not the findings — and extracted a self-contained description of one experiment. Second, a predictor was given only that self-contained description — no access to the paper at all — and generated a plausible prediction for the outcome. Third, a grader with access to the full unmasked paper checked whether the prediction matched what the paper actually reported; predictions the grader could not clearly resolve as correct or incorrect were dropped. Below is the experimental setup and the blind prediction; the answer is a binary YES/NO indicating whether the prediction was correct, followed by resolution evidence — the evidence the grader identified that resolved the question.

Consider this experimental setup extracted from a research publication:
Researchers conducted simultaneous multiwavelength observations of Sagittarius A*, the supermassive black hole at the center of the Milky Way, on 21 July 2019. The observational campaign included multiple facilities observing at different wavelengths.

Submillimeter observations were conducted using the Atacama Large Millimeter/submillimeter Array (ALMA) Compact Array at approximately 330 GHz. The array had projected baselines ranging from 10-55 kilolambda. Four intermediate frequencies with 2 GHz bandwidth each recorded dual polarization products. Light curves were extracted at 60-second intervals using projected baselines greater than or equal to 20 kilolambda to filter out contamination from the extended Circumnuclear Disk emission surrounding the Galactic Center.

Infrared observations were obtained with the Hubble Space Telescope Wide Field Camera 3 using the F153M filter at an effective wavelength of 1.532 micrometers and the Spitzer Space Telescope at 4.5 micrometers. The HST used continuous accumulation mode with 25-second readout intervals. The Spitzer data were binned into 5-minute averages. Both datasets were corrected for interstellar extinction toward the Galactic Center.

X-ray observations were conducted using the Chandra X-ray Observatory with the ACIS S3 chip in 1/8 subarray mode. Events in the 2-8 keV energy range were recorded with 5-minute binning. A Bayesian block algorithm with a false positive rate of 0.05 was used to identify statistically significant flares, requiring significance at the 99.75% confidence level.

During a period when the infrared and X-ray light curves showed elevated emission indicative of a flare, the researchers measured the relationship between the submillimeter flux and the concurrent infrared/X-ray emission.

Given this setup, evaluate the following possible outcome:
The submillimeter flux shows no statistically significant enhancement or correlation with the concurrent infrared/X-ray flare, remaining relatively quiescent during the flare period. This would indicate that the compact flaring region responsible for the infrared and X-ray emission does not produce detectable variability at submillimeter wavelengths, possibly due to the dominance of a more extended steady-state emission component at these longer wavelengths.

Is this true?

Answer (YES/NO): NO